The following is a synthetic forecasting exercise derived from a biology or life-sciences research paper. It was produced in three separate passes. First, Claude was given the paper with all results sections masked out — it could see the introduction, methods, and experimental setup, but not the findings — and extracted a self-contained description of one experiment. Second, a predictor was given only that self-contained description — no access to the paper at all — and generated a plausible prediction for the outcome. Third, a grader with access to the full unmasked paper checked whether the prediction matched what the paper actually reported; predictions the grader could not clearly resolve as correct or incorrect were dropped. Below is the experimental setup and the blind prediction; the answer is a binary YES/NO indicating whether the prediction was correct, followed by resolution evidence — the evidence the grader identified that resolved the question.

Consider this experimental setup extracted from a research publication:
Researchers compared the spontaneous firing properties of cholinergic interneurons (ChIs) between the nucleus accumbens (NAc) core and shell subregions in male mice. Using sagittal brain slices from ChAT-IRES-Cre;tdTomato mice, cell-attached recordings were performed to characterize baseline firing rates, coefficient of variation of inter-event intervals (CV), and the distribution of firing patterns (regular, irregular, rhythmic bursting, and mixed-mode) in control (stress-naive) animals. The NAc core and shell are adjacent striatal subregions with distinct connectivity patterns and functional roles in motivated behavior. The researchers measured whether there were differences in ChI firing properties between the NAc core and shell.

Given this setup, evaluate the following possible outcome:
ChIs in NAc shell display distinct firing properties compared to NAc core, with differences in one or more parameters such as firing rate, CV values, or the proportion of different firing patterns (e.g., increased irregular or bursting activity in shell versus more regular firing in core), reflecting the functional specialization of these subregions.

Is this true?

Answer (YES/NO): YES